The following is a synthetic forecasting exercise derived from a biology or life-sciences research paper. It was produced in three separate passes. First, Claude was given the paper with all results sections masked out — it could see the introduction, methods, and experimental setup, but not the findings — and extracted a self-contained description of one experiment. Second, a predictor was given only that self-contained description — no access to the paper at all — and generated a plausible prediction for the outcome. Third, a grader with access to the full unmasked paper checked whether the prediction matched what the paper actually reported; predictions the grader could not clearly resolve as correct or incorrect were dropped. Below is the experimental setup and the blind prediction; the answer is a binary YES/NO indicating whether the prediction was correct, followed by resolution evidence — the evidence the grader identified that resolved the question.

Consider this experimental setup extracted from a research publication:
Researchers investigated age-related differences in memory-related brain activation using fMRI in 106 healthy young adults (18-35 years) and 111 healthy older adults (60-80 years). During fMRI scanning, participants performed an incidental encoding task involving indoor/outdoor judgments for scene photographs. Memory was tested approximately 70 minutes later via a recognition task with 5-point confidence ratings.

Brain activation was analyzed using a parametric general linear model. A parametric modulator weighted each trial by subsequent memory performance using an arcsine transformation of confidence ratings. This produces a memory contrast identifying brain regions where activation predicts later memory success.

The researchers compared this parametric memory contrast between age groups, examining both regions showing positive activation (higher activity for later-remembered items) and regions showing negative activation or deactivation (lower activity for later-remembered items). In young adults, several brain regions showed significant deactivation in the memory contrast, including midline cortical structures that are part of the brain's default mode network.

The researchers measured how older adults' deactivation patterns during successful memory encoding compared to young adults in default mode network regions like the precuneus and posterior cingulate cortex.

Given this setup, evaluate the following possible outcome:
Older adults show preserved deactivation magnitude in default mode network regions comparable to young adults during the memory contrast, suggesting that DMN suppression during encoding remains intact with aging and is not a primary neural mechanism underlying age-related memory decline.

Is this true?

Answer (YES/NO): NO